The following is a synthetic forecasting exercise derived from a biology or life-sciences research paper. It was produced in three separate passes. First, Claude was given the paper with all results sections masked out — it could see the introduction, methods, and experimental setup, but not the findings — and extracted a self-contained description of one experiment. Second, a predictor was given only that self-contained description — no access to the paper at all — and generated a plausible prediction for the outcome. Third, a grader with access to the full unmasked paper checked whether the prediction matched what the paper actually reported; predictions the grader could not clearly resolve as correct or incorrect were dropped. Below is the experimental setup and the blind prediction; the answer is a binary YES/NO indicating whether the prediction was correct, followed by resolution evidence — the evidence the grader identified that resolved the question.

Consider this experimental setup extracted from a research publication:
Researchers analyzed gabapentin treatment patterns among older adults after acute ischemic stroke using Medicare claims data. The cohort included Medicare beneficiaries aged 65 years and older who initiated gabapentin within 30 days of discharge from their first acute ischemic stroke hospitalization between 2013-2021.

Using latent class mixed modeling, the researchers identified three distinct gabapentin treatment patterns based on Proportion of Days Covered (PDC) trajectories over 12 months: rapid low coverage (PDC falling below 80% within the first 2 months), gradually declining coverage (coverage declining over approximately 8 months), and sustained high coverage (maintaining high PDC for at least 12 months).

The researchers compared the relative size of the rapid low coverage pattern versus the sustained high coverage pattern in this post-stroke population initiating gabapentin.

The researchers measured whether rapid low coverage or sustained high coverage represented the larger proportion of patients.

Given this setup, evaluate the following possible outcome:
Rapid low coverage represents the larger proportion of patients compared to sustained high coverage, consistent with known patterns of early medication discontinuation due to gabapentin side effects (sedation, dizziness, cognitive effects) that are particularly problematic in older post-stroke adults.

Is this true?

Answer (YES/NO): NO